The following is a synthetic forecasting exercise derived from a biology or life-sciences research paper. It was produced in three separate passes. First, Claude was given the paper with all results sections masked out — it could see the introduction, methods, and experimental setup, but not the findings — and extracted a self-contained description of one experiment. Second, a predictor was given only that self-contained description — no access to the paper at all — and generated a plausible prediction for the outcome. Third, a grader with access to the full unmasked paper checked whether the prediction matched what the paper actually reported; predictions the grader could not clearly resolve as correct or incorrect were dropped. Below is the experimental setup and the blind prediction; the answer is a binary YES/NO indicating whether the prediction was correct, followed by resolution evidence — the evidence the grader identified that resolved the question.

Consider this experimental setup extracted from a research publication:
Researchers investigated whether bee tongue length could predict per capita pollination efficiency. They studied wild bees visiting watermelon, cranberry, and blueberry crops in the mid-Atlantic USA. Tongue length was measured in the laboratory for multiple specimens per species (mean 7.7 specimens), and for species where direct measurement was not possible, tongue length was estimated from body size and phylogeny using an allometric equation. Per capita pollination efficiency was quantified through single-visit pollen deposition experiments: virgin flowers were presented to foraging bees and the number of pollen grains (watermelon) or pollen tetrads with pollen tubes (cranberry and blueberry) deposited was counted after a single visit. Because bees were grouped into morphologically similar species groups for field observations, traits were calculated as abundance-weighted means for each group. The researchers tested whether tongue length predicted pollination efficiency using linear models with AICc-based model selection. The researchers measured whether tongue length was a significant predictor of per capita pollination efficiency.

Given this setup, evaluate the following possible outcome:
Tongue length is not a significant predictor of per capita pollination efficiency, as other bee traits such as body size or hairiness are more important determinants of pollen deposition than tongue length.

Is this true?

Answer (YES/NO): NO